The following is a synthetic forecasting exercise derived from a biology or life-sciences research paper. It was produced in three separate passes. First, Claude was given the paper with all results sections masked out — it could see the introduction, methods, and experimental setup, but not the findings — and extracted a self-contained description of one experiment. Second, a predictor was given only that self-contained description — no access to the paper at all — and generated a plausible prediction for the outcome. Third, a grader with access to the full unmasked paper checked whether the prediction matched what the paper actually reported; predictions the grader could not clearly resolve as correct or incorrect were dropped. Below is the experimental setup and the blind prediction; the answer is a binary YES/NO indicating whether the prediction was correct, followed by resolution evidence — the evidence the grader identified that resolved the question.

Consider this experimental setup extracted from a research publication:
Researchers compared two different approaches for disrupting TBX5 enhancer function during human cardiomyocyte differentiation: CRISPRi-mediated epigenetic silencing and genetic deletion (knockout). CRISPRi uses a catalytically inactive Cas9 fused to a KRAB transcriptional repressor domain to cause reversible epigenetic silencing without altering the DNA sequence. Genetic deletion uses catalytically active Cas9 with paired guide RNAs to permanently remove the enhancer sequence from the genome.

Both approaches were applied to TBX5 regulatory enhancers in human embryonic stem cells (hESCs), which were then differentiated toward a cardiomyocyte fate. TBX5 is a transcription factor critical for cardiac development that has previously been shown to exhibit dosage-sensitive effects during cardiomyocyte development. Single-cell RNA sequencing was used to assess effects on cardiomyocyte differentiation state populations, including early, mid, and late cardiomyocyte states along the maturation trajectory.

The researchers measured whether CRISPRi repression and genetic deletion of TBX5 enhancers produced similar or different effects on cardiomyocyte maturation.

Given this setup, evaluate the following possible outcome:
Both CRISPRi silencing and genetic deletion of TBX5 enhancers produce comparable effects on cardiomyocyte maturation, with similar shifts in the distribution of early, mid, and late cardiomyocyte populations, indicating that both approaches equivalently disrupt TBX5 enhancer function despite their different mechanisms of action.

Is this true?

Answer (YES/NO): NO